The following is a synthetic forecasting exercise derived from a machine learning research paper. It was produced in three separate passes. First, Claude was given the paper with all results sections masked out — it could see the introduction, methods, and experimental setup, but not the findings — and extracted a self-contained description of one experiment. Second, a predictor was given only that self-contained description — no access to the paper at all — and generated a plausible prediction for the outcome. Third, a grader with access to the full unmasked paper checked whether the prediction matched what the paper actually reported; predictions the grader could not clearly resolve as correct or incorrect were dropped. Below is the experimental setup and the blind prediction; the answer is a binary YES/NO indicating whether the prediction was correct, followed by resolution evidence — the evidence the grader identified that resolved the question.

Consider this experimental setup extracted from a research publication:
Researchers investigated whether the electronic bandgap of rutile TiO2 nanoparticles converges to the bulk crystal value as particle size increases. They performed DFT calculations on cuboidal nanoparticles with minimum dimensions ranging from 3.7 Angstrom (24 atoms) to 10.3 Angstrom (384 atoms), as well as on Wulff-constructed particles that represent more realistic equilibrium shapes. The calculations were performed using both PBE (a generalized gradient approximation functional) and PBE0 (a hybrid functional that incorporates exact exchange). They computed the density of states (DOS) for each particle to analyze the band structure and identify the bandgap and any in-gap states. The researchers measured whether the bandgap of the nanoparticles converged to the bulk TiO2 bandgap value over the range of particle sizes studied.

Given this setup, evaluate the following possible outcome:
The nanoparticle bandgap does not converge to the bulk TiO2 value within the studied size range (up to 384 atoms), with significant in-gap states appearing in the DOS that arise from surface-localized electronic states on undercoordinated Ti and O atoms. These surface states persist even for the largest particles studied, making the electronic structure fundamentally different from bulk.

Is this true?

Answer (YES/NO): YES